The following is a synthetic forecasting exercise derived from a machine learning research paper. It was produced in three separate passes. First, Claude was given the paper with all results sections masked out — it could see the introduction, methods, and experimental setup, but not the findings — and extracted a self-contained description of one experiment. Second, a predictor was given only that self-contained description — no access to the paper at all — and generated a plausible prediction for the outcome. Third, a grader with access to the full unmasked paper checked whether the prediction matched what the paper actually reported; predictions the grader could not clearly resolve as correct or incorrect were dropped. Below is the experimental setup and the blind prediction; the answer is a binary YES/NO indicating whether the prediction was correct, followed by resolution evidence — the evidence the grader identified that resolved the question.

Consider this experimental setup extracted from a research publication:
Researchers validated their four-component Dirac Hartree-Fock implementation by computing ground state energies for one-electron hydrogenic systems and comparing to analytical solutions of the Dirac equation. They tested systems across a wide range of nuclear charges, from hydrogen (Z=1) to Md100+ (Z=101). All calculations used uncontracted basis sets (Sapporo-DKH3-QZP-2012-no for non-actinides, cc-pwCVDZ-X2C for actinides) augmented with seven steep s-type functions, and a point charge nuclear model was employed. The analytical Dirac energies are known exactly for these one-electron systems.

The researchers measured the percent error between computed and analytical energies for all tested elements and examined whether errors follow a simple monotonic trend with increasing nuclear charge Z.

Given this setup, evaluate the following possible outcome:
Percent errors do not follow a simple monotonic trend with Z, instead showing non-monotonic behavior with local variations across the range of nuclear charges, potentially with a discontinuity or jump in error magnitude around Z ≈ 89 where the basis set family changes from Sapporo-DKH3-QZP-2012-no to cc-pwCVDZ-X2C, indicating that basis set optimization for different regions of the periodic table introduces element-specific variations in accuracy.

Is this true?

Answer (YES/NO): YES